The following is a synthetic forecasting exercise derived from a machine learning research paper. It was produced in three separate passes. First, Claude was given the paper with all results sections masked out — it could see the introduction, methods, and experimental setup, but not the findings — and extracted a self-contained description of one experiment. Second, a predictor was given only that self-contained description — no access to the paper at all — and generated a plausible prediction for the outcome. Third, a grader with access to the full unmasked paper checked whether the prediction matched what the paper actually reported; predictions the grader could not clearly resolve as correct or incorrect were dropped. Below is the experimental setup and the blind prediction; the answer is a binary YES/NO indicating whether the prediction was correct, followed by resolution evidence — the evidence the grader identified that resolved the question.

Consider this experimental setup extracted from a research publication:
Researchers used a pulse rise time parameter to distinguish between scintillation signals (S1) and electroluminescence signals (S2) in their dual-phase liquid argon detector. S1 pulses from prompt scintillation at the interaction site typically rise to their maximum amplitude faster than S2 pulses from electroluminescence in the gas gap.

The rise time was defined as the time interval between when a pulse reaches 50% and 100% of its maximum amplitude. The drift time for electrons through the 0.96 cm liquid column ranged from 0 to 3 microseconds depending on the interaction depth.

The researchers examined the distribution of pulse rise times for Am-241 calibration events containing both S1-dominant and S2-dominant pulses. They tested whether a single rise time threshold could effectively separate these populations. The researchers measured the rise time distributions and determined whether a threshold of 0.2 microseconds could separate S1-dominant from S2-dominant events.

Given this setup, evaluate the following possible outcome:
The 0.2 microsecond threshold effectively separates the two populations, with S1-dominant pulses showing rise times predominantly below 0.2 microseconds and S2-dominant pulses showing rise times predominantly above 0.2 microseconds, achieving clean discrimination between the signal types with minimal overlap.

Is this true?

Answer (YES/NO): YES